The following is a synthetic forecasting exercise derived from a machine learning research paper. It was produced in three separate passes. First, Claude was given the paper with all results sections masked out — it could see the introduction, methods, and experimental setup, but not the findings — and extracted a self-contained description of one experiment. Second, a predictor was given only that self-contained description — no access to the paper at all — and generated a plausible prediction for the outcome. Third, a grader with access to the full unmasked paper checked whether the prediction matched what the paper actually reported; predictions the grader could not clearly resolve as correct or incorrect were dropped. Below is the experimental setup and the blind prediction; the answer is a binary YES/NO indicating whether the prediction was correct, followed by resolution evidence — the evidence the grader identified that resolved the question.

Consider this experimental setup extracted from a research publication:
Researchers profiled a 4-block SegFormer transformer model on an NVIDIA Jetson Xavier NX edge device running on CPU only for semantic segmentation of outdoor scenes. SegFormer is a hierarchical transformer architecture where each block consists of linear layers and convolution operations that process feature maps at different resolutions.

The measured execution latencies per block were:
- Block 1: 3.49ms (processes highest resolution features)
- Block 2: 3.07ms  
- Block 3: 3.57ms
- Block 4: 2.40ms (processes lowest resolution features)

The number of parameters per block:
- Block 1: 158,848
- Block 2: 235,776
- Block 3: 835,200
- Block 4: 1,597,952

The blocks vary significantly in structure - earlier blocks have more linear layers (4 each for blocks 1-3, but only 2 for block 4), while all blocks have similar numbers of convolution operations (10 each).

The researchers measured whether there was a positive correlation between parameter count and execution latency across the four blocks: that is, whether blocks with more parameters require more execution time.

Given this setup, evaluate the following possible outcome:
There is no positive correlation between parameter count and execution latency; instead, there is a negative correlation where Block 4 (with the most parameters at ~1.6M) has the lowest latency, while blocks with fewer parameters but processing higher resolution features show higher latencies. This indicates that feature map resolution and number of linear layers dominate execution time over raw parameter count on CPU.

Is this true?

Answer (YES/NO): YES